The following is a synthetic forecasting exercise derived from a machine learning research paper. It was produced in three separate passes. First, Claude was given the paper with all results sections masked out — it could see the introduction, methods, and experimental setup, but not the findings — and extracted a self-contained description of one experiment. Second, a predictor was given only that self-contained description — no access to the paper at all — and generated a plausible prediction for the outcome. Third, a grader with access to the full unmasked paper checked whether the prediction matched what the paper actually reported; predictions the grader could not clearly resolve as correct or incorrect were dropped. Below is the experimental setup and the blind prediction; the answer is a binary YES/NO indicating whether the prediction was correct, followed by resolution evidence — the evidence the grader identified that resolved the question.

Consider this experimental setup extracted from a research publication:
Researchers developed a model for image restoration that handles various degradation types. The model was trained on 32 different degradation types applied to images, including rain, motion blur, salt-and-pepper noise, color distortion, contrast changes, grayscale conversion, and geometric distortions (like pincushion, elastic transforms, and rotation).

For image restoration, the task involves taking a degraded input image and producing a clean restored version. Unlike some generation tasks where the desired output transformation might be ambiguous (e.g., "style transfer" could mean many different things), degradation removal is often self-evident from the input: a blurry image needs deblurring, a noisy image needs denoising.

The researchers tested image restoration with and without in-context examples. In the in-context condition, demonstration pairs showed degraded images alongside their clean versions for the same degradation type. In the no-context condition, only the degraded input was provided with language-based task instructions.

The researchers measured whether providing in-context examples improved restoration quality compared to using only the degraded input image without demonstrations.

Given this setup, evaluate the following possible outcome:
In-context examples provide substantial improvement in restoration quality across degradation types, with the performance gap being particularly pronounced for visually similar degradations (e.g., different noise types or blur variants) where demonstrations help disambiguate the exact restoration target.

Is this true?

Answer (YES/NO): NO